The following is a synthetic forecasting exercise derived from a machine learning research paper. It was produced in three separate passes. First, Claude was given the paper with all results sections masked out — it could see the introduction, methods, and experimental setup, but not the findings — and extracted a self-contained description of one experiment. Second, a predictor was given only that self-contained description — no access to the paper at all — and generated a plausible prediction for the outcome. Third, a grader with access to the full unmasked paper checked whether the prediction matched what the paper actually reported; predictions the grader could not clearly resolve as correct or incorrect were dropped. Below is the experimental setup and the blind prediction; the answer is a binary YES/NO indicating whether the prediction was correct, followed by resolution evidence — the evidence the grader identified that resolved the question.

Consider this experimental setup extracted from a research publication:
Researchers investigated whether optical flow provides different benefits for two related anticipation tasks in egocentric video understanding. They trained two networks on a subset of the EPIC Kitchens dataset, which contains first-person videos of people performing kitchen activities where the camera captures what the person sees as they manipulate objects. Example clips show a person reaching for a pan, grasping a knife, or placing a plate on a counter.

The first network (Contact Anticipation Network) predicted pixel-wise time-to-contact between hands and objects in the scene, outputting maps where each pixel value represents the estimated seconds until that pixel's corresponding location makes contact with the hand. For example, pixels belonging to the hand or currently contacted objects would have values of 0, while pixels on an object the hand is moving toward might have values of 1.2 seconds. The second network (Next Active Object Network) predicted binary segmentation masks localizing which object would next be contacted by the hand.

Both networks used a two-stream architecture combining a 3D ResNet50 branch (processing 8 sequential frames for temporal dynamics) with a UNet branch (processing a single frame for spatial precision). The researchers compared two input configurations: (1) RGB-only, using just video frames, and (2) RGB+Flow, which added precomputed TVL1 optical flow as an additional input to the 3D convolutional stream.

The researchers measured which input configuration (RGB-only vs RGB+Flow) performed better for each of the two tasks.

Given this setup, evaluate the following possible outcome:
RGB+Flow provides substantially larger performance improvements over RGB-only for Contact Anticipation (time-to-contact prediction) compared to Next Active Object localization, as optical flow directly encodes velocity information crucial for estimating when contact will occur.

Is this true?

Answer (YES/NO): YES